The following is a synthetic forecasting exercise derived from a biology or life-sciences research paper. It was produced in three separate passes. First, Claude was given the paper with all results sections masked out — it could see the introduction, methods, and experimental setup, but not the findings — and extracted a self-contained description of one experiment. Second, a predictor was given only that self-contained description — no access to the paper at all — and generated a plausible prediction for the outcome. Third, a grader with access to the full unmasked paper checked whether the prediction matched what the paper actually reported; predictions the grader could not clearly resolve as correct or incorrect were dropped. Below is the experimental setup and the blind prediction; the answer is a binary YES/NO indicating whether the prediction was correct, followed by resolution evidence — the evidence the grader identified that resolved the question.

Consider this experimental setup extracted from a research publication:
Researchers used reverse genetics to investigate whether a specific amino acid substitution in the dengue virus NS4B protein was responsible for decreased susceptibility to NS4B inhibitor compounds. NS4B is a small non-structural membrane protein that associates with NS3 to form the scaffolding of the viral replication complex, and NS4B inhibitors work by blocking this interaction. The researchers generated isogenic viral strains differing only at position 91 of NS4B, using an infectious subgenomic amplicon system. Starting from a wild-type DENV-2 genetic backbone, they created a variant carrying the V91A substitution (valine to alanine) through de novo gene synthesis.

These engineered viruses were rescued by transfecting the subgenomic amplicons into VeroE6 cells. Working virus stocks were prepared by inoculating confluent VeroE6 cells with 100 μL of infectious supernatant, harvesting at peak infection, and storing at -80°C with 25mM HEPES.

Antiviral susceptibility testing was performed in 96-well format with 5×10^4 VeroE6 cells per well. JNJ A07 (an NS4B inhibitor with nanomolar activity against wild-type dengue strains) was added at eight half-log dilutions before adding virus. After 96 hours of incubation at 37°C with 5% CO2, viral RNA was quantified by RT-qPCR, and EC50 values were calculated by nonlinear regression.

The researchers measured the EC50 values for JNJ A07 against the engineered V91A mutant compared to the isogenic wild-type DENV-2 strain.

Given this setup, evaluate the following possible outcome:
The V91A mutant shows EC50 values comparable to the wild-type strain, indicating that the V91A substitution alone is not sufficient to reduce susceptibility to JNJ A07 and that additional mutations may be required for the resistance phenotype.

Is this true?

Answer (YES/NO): NO